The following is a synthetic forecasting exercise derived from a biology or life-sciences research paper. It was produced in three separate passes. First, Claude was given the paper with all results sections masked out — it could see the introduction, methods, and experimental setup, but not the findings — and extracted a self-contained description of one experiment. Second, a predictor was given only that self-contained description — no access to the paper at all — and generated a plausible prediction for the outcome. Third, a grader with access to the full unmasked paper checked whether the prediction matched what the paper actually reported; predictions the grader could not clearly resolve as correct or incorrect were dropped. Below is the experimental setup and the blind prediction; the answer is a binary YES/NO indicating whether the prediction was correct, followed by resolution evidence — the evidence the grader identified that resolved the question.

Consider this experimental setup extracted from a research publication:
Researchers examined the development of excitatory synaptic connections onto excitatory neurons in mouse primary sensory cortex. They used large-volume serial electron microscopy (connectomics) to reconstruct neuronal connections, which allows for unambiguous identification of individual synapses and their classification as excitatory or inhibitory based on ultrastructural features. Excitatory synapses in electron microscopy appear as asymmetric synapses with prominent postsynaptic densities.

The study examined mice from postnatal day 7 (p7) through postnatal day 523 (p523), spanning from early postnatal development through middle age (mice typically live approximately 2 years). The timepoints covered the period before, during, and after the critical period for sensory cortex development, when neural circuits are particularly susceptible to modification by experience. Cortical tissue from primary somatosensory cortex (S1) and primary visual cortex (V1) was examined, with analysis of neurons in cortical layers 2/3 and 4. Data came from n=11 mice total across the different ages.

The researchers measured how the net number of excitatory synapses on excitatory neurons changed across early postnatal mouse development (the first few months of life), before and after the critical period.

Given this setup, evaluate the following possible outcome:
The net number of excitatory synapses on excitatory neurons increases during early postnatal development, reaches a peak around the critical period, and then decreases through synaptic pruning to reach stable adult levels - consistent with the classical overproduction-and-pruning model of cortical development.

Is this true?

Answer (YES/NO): NO